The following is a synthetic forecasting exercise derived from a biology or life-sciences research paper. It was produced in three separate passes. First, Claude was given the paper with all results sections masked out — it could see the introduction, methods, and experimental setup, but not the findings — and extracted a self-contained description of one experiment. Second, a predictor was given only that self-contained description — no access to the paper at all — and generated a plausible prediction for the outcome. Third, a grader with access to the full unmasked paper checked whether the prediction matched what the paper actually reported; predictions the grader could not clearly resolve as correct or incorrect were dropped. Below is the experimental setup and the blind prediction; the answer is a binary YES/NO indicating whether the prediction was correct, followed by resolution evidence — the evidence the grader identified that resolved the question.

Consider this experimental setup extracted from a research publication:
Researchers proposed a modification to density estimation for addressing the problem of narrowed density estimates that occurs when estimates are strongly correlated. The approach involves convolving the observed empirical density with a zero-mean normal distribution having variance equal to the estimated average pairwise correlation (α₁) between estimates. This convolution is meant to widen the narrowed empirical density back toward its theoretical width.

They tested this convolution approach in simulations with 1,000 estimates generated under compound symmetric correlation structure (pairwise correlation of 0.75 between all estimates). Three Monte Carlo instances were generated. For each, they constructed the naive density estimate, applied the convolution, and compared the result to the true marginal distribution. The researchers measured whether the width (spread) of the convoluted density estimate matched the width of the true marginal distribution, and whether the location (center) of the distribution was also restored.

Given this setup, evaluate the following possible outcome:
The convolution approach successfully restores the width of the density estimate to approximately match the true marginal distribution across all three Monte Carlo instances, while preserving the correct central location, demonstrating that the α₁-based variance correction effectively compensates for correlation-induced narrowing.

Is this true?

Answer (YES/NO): NO